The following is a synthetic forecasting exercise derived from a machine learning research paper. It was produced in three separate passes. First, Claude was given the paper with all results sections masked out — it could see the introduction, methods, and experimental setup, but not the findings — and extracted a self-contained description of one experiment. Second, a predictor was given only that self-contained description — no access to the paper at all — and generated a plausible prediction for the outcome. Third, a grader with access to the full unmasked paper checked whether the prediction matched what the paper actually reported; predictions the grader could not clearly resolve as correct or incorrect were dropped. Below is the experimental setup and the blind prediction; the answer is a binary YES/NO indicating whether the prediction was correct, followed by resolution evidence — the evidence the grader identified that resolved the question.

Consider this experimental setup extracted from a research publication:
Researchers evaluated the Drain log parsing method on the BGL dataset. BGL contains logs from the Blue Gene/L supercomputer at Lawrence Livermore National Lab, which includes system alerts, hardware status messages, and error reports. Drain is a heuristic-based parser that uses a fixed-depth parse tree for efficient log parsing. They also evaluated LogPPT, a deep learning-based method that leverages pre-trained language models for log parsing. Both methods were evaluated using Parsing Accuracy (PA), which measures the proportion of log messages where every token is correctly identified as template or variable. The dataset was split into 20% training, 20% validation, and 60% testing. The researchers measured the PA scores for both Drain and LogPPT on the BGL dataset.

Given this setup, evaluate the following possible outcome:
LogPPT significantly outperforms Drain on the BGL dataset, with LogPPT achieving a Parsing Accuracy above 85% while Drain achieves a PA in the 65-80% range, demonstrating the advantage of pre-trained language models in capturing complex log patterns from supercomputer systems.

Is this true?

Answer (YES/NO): NO